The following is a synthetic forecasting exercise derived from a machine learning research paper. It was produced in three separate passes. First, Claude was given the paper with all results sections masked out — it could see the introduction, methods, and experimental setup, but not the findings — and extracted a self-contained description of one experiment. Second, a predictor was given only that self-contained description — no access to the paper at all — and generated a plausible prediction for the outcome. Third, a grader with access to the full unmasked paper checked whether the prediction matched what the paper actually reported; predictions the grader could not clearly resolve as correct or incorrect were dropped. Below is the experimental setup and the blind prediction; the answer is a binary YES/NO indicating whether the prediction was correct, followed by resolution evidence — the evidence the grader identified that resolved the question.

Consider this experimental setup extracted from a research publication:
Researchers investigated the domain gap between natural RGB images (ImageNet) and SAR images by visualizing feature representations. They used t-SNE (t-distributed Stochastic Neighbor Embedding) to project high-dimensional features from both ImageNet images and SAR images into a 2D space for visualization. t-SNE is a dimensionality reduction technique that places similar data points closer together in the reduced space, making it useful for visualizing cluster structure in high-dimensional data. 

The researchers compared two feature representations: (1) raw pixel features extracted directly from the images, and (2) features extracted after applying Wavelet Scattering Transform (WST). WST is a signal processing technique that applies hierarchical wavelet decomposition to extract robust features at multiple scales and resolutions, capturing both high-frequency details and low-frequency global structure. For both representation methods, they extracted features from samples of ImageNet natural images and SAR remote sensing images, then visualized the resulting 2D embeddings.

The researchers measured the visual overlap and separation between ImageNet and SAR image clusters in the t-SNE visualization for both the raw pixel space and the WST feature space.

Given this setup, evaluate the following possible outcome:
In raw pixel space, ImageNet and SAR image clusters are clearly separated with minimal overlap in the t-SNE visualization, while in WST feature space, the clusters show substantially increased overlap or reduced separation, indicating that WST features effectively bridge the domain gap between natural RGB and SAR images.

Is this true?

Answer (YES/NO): YES